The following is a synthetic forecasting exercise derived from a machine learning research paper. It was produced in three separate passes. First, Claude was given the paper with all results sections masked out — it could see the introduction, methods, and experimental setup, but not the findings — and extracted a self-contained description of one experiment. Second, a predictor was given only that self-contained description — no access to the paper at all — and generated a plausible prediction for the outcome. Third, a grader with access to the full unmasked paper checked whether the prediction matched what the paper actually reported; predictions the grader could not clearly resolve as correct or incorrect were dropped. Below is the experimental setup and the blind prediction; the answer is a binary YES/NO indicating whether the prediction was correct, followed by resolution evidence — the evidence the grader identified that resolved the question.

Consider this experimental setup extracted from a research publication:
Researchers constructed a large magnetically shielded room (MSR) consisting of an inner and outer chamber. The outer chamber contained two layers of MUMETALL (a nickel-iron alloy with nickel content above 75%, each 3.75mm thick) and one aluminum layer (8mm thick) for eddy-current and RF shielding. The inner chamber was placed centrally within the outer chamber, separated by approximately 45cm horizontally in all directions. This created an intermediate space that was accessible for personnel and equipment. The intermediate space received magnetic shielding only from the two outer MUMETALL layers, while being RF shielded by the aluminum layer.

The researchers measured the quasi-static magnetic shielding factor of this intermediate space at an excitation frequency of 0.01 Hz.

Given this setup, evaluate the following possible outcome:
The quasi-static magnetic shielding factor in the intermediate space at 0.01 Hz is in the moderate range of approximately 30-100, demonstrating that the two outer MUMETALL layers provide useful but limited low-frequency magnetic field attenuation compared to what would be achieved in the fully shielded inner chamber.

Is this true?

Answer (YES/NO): YES